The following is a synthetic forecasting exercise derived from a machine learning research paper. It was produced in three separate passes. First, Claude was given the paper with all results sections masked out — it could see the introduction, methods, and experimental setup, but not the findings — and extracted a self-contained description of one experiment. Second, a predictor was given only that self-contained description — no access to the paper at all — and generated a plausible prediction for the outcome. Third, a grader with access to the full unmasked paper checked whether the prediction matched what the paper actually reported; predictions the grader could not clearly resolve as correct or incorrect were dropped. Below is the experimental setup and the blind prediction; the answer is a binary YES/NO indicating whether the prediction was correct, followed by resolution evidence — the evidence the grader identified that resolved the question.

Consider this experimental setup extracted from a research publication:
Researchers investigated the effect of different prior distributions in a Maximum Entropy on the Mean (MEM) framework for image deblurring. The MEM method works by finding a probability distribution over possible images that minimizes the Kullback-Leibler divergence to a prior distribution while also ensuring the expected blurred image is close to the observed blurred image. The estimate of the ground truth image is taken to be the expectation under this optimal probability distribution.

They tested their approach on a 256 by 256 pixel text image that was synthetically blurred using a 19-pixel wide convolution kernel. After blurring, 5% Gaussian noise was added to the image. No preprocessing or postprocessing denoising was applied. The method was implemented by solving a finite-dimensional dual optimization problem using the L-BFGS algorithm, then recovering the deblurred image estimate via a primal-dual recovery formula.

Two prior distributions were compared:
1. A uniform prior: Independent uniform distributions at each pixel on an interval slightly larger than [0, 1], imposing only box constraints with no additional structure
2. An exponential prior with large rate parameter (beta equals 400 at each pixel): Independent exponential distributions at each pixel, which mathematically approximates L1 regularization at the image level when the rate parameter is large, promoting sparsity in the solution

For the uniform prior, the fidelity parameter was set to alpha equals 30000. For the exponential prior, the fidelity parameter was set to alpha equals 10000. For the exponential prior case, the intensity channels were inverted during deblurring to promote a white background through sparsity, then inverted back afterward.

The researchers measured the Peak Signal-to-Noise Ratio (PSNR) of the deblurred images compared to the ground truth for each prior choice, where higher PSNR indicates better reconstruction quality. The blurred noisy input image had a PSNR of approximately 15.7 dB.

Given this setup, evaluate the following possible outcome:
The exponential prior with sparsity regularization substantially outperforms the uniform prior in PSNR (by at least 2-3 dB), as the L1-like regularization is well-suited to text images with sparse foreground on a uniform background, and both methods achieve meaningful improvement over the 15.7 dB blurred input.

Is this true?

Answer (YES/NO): NO